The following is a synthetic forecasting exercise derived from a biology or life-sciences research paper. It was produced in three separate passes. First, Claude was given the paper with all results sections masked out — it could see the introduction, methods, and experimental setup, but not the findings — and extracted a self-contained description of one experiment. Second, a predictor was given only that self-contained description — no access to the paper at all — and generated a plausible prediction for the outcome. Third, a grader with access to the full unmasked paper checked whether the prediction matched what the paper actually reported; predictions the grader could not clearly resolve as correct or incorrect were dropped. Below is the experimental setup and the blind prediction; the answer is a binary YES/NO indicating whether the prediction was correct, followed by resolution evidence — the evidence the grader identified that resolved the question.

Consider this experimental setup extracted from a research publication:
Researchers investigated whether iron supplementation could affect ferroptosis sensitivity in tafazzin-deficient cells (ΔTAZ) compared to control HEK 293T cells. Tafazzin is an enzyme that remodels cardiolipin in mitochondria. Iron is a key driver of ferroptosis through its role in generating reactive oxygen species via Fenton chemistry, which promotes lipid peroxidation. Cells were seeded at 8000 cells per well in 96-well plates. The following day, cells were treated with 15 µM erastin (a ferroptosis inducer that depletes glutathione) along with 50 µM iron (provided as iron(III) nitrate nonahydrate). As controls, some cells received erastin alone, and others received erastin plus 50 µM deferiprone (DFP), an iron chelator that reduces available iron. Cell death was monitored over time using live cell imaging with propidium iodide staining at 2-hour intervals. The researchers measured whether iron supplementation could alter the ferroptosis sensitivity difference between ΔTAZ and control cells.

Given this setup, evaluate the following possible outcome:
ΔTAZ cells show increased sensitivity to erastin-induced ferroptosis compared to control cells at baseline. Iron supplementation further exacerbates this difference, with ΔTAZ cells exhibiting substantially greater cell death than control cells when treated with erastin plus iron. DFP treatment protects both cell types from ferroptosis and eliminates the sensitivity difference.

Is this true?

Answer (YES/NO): NO